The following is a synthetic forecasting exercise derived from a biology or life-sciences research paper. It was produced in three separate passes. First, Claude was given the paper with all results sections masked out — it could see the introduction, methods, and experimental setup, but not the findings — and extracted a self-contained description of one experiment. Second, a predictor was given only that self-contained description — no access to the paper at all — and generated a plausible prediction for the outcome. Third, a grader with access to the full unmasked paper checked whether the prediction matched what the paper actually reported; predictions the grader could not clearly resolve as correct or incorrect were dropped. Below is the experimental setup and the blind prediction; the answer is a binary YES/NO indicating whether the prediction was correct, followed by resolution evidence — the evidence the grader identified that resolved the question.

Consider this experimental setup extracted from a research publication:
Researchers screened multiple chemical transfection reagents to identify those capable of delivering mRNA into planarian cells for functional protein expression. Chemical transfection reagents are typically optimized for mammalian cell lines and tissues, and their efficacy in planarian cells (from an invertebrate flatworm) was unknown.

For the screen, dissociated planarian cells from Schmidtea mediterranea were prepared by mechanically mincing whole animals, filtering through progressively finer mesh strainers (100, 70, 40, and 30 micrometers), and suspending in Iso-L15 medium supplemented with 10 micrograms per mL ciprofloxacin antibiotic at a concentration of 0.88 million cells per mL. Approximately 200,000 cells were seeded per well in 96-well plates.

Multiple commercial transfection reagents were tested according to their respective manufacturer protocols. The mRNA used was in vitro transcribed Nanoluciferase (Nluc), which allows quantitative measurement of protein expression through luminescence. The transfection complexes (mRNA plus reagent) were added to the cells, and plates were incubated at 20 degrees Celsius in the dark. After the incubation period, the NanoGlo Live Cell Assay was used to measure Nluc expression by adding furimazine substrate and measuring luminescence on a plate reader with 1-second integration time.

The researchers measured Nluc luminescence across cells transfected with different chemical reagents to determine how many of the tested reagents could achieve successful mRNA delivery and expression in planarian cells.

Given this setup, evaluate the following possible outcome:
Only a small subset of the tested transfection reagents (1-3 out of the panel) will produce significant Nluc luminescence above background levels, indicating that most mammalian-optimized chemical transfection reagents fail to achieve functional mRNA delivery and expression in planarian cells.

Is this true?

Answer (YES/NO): YES